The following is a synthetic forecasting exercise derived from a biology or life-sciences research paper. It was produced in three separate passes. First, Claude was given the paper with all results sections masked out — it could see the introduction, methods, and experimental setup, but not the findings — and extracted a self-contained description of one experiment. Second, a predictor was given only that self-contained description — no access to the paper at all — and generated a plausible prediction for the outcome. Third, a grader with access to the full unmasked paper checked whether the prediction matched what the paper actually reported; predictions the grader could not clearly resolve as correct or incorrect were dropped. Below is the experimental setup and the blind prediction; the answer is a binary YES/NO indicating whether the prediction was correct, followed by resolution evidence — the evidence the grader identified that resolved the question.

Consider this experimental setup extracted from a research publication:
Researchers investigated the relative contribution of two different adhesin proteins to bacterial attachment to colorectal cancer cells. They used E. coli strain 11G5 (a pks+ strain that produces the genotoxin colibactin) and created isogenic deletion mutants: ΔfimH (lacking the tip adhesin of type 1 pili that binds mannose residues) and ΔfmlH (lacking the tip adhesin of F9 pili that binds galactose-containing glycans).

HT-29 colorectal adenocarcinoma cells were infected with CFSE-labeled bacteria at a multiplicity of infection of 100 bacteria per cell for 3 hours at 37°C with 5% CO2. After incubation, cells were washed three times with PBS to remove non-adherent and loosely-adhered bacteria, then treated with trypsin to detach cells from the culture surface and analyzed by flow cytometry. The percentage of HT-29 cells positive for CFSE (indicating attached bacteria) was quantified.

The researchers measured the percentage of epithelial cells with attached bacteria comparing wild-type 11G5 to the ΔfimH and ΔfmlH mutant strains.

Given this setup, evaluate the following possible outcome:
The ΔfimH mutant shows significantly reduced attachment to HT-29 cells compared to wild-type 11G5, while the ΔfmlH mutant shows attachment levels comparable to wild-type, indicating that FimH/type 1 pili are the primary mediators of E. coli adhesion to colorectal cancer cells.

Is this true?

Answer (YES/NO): NO